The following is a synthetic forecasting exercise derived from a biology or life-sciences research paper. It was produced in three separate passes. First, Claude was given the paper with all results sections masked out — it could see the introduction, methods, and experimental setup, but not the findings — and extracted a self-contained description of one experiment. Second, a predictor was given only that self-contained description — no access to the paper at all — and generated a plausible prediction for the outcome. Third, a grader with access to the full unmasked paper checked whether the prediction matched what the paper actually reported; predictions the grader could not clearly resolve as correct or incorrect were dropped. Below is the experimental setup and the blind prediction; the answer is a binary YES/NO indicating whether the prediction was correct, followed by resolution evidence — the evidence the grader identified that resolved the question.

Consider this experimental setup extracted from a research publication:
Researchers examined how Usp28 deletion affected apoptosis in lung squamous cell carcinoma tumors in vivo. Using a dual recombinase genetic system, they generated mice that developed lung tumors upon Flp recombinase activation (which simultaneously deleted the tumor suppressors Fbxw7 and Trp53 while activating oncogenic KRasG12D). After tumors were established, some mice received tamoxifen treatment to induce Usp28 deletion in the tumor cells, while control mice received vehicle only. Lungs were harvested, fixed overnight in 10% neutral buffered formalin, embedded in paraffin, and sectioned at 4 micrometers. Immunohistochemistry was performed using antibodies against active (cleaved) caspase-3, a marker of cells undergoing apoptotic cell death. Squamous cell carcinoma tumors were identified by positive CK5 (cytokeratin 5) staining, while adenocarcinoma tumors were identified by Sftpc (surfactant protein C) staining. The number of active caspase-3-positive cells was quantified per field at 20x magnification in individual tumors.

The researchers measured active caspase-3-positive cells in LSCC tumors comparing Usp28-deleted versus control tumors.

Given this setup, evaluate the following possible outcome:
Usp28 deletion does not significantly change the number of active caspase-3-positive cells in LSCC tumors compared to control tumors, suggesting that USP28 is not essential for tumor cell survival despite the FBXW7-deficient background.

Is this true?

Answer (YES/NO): NO